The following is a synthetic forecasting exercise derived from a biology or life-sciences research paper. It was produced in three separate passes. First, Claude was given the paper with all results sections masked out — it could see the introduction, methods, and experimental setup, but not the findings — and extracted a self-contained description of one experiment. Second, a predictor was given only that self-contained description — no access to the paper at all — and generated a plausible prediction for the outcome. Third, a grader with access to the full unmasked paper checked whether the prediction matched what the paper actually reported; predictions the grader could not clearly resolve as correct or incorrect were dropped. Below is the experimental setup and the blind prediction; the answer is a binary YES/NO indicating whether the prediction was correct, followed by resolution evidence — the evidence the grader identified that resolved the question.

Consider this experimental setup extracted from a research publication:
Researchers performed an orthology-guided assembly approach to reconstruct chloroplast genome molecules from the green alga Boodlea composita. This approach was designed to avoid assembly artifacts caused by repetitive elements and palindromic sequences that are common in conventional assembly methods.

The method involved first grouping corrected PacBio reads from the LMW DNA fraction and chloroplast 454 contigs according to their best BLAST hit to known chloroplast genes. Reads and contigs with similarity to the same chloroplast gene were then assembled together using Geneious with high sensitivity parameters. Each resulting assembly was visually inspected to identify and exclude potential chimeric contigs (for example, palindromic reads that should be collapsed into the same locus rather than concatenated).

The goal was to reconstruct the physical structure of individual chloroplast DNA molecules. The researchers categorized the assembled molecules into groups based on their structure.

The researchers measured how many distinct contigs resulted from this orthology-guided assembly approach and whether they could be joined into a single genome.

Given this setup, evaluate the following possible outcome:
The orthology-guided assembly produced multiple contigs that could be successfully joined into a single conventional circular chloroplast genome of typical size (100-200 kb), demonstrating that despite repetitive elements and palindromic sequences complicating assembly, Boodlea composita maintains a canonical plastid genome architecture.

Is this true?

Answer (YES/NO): NO